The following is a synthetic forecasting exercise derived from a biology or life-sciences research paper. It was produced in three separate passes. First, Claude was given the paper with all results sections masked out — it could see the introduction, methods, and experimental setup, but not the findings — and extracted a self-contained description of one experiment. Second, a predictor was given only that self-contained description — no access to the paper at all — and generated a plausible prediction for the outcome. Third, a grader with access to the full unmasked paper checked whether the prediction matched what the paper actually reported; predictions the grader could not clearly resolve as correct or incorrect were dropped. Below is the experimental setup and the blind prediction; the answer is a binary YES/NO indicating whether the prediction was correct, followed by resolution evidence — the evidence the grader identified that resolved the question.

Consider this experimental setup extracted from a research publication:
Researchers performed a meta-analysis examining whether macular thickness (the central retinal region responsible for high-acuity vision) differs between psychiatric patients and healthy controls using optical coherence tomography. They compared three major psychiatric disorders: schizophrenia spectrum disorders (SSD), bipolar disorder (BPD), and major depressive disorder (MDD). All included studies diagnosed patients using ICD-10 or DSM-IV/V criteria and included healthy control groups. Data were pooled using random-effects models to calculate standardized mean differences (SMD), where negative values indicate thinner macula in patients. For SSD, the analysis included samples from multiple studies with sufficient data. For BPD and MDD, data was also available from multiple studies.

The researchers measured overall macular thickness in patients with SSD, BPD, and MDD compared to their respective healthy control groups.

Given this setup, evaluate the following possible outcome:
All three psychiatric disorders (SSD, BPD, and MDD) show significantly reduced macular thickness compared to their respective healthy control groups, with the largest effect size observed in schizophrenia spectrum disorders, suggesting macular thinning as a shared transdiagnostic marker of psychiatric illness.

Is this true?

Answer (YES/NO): NO